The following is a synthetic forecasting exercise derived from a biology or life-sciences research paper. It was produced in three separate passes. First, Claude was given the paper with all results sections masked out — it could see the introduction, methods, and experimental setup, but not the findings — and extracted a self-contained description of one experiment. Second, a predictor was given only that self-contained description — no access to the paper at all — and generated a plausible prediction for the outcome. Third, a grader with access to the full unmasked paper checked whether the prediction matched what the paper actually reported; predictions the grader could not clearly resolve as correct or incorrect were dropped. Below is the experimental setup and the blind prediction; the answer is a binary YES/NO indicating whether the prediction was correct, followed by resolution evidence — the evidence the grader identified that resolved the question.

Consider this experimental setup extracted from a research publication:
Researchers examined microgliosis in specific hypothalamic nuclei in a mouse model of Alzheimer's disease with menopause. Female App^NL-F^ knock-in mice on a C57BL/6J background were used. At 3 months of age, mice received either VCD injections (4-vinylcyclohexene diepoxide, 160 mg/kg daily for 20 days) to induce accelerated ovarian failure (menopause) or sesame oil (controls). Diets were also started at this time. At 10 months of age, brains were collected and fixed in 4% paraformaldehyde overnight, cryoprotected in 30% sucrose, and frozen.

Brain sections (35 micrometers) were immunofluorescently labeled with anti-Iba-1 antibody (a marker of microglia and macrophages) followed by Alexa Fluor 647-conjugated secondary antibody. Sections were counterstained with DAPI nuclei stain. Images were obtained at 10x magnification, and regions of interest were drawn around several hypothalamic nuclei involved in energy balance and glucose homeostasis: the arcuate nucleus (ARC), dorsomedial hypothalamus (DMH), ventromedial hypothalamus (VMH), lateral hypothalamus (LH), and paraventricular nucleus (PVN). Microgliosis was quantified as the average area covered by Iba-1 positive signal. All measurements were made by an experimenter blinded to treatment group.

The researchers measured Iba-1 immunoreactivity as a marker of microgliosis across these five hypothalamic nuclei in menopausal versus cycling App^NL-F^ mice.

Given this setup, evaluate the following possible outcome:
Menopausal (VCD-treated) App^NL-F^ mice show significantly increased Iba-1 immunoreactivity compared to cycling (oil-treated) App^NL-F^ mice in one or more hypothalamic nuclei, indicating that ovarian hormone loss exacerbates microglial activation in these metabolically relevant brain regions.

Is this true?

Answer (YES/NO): YES